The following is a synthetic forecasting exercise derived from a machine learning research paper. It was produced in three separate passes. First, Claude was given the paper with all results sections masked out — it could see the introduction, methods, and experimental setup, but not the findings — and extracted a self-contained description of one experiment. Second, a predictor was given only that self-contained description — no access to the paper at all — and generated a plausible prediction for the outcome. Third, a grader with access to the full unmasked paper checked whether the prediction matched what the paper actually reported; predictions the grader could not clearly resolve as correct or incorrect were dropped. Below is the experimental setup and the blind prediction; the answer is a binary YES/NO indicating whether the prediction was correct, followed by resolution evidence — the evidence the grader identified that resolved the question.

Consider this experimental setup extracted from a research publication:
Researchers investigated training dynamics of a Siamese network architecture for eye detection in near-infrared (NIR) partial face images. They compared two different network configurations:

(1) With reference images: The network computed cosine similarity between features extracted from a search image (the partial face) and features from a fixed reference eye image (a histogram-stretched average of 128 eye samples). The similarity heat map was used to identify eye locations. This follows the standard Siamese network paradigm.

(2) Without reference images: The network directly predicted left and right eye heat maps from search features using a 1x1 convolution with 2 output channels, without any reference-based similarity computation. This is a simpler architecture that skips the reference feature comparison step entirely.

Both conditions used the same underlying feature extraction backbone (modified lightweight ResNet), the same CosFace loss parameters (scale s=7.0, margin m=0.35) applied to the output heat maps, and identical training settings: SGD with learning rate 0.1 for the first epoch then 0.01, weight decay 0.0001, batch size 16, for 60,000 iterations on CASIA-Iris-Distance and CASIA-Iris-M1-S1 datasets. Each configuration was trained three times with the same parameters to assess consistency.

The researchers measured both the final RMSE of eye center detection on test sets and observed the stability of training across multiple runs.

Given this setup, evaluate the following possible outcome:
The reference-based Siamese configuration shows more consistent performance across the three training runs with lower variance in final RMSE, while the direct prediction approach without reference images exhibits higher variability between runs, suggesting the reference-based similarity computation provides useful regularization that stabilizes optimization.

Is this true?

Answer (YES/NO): YES